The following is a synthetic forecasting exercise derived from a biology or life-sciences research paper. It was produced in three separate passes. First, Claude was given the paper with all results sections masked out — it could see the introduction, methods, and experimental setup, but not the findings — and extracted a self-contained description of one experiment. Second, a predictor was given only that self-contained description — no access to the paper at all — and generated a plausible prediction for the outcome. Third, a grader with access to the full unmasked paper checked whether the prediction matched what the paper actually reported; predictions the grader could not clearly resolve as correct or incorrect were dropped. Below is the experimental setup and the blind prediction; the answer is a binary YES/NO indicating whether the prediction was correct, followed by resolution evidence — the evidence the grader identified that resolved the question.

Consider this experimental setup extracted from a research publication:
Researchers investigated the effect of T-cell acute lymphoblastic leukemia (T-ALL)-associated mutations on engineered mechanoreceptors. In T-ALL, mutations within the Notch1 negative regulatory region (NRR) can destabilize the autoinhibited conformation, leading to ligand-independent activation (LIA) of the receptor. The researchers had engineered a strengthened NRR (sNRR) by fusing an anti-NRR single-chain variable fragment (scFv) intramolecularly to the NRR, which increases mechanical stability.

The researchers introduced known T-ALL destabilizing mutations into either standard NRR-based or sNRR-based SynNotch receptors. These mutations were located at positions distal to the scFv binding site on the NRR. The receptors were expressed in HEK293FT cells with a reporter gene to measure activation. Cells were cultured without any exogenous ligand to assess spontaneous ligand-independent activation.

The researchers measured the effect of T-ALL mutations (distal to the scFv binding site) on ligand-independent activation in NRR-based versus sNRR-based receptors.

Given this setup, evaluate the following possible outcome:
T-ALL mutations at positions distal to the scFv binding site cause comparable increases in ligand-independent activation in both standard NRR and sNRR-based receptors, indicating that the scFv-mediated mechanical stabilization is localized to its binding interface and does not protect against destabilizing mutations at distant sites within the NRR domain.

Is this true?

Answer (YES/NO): NO